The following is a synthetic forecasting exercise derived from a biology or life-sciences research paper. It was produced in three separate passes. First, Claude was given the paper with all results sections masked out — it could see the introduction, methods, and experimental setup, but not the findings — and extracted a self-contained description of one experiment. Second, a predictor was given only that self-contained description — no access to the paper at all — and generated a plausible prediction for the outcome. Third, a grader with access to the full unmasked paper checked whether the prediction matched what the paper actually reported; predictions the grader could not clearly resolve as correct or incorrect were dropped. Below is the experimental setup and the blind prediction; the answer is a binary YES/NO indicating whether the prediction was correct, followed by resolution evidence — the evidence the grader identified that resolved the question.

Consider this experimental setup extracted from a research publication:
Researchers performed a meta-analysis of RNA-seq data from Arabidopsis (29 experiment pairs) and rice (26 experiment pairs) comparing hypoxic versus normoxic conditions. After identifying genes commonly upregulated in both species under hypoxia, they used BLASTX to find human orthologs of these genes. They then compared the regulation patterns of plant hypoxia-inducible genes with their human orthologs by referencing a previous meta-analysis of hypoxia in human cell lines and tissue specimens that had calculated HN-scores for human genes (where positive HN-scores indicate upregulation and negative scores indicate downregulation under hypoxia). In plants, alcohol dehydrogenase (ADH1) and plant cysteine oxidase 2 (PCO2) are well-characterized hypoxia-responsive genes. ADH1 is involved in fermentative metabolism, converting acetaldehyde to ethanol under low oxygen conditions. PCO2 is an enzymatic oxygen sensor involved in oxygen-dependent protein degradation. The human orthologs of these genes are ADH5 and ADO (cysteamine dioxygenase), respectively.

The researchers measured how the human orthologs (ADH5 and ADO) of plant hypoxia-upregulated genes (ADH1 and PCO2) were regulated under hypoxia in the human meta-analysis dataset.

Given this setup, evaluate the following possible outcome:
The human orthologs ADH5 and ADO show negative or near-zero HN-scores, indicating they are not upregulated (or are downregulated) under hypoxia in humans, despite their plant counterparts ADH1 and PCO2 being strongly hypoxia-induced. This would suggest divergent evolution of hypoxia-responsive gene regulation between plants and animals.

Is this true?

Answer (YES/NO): YES